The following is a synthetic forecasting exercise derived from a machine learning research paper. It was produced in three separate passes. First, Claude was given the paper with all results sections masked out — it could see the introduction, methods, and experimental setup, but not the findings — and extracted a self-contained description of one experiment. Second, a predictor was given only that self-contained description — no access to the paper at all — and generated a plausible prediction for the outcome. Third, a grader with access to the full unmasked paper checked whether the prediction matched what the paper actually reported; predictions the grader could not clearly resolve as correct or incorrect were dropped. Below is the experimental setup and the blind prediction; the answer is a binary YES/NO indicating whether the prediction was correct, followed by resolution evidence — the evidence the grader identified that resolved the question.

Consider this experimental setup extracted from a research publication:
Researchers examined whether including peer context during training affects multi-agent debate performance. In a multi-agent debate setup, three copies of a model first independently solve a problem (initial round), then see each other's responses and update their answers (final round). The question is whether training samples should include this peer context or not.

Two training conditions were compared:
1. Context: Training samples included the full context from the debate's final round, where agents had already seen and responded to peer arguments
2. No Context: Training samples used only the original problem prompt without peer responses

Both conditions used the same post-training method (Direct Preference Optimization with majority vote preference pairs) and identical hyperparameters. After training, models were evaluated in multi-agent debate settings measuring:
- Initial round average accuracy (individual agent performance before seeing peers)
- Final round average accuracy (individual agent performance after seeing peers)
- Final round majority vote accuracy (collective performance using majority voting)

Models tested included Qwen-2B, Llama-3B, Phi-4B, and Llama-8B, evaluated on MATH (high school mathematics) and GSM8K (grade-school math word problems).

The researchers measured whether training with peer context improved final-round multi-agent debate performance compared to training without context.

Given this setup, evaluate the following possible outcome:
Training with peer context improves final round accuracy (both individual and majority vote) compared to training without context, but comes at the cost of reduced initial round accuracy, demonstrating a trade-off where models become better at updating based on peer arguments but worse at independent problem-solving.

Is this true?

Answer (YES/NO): NO